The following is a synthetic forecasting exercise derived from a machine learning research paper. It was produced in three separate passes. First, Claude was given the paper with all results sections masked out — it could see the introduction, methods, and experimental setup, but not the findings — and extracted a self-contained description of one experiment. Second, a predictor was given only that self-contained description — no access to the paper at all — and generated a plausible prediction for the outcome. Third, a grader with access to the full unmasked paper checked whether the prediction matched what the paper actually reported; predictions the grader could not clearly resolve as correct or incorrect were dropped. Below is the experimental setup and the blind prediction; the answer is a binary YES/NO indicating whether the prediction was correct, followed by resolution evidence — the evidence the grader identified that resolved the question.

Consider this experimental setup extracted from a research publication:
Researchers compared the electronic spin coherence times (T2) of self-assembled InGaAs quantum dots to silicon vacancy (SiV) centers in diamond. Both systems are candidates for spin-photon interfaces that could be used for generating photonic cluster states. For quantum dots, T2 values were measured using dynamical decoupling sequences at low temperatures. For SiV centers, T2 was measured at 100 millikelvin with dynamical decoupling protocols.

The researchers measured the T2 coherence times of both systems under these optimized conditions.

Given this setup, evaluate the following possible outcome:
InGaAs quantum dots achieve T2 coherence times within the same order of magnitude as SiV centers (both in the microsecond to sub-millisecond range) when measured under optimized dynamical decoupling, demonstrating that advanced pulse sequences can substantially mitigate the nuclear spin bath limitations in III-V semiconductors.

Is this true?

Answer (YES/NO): NO